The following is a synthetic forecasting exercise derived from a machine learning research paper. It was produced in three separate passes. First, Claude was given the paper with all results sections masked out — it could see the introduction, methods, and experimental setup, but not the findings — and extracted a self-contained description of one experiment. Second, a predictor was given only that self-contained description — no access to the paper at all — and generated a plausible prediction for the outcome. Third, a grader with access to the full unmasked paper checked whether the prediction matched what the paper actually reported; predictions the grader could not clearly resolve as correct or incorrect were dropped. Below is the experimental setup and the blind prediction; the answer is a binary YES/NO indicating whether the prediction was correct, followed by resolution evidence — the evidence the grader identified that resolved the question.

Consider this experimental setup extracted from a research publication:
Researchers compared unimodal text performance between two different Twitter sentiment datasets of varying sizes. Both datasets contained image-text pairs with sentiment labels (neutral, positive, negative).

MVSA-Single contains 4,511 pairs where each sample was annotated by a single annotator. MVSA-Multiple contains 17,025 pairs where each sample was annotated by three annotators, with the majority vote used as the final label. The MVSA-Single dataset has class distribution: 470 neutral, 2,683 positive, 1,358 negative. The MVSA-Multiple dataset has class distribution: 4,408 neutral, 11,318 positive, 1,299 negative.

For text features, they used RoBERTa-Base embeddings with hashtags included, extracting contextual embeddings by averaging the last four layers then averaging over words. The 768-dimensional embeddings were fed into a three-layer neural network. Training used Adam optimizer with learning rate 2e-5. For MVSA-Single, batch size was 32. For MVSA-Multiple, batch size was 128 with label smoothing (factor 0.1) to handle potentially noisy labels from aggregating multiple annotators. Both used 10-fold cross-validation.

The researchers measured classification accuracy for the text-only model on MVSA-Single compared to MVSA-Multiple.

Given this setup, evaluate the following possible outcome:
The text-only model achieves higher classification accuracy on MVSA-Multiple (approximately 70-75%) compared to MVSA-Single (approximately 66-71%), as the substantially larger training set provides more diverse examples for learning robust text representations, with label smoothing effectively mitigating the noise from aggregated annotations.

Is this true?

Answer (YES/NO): NO